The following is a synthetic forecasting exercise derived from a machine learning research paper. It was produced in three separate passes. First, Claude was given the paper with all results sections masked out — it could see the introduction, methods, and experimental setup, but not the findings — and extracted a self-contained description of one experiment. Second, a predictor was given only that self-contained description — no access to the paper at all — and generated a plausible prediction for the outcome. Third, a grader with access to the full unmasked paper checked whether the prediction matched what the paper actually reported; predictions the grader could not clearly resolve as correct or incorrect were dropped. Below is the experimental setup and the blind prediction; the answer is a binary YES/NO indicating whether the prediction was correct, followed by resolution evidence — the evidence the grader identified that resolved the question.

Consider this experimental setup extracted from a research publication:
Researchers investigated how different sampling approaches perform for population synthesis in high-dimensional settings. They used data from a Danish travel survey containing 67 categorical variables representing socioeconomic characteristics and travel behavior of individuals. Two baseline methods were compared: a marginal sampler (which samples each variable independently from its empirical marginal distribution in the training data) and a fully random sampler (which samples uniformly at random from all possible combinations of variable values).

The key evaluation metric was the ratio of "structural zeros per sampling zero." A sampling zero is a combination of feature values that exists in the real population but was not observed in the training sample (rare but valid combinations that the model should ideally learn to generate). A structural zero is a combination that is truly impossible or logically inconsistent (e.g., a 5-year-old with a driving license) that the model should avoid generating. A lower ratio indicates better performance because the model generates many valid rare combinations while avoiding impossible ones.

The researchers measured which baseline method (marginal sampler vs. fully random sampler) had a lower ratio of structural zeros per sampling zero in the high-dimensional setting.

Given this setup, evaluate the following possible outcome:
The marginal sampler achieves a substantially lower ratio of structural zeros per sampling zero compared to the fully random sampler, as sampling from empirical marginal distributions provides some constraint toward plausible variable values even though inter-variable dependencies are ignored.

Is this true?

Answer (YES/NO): YES